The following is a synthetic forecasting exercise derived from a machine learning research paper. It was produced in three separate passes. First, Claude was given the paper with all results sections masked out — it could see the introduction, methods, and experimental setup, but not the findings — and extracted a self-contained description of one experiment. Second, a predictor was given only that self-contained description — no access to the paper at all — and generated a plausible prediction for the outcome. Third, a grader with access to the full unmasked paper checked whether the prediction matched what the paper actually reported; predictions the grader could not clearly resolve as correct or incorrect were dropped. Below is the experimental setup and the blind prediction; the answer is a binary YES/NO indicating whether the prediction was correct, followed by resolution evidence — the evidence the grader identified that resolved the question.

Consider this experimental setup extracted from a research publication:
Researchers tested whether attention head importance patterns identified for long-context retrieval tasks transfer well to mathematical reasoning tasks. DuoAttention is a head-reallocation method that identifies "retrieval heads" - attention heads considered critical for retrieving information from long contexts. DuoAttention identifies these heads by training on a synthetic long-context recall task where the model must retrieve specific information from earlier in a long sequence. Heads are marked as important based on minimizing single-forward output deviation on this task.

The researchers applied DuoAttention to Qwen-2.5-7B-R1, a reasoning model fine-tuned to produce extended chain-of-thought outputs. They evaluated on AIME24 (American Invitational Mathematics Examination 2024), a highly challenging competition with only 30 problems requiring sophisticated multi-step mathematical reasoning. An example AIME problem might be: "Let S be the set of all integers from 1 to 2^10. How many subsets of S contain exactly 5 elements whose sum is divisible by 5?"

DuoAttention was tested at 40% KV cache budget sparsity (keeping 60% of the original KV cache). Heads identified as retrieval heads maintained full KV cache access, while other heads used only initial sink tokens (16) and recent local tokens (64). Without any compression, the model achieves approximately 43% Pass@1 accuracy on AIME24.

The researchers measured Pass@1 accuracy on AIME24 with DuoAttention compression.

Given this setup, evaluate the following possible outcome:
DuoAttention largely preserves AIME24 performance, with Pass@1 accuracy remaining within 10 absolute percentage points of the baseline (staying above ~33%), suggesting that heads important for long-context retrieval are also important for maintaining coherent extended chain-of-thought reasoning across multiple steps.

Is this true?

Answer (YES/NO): NO